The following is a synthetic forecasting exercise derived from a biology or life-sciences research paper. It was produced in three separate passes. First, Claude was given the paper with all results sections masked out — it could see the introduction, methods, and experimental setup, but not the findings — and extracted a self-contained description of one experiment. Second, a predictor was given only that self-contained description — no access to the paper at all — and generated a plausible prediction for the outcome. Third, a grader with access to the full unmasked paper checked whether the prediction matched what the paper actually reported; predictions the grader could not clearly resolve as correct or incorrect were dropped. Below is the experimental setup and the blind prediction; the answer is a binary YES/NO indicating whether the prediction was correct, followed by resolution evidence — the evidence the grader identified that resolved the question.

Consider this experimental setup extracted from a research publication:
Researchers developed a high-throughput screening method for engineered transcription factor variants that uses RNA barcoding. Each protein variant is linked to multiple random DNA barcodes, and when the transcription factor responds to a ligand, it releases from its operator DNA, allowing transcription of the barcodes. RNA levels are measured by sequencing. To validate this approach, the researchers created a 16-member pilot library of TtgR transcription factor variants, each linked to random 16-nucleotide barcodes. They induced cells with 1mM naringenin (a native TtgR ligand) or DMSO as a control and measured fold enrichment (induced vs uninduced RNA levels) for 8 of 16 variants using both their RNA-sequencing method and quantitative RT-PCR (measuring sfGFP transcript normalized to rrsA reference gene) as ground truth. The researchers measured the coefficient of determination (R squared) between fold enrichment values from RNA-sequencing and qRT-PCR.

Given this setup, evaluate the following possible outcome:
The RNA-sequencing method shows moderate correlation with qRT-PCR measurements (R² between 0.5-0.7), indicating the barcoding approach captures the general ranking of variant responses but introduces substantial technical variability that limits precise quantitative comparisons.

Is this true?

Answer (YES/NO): NO